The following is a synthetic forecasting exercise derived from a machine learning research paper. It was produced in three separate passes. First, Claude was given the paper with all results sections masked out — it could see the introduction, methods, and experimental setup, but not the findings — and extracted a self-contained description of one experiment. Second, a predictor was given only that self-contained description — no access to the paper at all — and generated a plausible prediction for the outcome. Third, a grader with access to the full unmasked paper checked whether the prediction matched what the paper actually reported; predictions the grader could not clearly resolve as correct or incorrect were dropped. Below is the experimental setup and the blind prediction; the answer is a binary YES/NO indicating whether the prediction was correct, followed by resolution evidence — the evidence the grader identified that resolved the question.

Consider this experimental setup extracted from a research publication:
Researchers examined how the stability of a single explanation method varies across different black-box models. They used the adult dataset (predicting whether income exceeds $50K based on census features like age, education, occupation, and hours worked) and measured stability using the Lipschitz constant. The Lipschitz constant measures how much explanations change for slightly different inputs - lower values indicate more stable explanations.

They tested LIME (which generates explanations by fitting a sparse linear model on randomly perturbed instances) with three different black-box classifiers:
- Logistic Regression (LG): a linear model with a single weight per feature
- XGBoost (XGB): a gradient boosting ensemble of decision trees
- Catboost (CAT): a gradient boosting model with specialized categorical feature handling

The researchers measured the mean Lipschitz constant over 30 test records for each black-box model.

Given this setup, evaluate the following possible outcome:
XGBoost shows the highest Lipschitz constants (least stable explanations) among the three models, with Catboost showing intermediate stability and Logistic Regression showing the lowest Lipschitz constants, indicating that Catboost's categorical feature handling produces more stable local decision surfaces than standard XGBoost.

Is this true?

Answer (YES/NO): NO